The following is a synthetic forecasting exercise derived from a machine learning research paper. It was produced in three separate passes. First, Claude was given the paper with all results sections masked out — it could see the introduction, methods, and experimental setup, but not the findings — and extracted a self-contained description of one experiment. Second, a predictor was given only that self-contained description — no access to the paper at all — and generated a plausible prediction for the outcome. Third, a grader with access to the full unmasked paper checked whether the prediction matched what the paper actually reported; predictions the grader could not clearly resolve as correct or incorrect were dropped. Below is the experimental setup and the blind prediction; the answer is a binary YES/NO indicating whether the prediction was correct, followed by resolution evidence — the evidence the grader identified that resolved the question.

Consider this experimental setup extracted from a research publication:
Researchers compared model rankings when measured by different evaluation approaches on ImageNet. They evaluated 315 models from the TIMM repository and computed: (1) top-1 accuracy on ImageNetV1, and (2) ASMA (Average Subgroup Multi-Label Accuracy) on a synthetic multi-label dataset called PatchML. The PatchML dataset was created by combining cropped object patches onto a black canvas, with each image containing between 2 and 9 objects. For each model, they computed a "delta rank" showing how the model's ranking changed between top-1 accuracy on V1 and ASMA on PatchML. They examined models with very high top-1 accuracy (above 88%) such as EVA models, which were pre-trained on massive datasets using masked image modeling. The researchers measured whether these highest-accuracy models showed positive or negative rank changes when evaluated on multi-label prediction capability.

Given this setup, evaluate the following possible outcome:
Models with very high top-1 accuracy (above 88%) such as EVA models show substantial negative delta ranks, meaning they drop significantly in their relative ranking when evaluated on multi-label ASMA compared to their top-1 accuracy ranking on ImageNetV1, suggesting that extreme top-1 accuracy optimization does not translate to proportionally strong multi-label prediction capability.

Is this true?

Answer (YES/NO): YES